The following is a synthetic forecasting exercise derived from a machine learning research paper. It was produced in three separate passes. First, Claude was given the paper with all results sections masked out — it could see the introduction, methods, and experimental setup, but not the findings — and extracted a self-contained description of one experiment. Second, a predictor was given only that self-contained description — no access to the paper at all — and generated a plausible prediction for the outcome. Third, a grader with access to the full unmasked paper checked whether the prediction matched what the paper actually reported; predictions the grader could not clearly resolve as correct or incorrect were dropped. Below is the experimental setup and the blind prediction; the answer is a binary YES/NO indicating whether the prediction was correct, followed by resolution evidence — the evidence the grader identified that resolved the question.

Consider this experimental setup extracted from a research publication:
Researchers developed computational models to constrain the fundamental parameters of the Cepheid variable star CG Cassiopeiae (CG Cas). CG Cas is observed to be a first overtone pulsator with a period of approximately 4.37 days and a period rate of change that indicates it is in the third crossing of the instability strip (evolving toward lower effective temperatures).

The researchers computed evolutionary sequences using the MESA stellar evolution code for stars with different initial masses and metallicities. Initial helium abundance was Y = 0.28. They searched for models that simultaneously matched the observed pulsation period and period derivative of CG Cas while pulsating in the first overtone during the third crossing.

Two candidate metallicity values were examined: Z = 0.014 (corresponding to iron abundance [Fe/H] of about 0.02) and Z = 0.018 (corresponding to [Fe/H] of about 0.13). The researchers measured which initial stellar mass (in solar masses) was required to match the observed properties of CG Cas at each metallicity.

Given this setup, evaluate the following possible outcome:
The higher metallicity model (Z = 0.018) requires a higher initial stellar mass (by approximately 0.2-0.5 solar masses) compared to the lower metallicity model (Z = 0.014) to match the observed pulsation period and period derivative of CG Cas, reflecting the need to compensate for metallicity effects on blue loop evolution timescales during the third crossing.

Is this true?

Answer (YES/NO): YES